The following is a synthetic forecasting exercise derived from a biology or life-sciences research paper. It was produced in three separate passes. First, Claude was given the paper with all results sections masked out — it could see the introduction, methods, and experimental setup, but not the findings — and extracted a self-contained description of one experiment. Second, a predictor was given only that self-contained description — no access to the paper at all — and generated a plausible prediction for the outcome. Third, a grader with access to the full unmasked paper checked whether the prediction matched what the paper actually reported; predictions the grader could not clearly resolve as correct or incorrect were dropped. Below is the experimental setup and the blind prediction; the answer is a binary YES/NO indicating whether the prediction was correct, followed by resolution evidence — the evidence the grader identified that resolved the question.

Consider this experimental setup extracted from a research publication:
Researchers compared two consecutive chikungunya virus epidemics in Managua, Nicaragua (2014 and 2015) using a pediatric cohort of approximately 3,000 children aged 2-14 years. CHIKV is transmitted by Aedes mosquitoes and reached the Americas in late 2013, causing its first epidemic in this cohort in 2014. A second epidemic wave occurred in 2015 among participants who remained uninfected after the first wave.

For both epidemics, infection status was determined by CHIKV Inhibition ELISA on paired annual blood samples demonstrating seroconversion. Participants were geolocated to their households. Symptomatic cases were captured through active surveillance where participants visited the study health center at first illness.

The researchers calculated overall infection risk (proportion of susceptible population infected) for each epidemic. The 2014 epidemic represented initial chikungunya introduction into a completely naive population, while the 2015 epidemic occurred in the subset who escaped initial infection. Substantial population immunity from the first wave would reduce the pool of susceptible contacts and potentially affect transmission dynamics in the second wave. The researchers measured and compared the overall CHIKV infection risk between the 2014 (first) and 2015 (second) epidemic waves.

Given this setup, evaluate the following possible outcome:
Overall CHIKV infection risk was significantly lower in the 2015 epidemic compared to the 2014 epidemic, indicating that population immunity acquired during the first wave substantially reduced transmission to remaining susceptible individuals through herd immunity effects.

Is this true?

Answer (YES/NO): NO